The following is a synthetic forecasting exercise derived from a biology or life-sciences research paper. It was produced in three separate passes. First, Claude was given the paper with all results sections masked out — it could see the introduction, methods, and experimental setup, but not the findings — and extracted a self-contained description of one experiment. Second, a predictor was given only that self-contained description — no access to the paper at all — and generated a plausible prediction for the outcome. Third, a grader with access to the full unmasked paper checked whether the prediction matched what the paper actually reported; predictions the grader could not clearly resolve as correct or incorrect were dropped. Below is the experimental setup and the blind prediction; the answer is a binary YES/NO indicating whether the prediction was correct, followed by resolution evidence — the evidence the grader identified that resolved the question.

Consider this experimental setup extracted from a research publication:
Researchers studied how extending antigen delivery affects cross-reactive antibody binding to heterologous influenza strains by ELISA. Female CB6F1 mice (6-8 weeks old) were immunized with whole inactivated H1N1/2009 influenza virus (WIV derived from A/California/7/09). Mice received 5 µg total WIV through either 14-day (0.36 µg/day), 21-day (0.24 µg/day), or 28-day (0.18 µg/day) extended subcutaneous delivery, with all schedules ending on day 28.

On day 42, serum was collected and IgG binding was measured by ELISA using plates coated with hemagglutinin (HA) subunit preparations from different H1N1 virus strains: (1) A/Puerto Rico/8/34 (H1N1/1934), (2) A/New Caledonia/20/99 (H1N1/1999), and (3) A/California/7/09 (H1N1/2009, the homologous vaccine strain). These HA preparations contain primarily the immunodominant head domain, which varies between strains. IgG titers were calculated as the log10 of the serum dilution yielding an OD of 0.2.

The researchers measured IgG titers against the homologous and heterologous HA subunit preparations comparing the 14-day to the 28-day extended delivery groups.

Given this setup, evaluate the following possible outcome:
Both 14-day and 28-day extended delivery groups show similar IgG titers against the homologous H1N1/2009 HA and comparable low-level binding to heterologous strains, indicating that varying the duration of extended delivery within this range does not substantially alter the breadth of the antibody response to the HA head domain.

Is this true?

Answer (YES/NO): NO